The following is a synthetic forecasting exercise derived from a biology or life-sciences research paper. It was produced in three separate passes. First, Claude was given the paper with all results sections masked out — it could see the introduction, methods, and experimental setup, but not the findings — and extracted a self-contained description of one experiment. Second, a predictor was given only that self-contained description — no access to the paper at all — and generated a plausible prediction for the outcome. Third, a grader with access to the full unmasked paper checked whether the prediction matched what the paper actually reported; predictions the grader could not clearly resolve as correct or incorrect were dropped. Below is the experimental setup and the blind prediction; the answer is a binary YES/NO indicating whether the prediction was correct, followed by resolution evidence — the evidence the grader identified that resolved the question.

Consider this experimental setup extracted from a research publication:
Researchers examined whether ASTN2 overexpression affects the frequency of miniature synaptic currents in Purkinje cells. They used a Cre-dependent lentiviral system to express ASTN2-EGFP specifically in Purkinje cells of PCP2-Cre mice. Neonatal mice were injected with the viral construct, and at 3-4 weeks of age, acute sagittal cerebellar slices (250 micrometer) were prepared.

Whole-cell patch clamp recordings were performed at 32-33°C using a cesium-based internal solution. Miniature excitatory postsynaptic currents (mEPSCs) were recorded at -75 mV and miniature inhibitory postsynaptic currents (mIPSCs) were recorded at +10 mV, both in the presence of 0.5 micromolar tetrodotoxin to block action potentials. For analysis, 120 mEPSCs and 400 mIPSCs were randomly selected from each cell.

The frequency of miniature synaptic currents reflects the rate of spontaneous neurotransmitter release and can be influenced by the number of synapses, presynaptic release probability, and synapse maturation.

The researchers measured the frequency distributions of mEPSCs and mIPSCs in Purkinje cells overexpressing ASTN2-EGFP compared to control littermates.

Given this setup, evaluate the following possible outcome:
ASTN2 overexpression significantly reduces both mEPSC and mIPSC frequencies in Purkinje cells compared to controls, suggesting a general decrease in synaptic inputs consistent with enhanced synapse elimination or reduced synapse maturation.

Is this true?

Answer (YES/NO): NO